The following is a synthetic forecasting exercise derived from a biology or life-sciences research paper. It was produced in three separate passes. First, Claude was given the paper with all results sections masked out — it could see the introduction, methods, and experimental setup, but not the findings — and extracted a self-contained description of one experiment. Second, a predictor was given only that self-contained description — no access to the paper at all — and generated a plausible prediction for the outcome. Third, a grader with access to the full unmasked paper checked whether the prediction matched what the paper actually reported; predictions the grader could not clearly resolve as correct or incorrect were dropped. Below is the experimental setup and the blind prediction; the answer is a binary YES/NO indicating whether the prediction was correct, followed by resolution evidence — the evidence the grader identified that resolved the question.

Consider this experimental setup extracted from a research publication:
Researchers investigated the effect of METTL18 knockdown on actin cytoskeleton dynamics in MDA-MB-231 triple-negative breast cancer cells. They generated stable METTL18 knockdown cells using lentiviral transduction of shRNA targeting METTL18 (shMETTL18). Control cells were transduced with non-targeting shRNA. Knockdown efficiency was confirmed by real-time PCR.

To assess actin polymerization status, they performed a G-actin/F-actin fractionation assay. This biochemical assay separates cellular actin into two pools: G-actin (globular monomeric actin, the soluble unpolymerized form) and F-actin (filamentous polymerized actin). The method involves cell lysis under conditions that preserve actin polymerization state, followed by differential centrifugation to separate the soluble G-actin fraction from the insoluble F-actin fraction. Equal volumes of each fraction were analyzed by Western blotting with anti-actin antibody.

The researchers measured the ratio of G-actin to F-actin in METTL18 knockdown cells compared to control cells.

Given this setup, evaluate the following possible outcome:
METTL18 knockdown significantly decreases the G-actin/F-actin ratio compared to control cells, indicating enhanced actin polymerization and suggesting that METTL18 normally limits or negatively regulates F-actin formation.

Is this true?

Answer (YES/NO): NO